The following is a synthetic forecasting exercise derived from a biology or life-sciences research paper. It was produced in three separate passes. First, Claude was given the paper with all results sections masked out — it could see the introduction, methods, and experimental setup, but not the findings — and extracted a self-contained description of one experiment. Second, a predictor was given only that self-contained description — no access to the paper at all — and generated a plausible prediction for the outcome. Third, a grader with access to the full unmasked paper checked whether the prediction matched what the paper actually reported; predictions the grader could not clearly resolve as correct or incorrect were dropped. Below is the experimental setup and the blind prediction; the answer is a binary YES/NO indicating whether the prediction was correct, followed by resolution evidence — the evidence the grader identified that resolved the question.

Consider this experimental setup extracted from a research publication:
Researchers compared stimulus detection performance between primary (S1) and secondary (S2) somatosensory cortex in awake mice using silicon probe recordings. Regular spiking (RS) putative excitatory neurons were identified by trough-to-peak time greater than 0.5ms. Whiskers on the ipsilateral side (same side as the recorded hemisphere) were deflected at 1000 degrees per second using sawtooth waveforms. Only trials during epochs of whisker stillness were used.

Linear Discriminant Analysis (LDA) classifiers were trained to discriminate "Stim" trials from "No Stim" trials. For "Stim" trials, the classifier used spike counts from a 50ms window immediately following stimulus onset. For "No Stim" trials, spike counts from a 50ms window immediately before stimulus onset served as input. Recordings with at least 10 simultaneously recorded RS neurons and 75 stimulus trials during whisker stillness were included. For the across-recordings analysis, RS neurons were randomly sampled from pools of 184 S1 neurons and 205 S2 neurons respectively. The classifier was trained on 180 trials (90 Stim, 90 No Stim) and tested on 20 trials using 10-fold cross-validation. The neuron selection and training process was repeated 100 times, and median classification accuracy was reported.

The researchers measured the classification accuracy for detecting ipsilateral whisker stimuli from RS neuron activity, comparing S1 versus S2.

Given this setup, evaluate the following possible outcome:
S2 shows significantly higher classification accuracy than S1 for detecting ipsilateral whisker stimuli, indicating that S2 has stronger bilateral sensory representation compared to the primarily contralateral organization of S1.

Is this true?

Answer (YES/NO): YES